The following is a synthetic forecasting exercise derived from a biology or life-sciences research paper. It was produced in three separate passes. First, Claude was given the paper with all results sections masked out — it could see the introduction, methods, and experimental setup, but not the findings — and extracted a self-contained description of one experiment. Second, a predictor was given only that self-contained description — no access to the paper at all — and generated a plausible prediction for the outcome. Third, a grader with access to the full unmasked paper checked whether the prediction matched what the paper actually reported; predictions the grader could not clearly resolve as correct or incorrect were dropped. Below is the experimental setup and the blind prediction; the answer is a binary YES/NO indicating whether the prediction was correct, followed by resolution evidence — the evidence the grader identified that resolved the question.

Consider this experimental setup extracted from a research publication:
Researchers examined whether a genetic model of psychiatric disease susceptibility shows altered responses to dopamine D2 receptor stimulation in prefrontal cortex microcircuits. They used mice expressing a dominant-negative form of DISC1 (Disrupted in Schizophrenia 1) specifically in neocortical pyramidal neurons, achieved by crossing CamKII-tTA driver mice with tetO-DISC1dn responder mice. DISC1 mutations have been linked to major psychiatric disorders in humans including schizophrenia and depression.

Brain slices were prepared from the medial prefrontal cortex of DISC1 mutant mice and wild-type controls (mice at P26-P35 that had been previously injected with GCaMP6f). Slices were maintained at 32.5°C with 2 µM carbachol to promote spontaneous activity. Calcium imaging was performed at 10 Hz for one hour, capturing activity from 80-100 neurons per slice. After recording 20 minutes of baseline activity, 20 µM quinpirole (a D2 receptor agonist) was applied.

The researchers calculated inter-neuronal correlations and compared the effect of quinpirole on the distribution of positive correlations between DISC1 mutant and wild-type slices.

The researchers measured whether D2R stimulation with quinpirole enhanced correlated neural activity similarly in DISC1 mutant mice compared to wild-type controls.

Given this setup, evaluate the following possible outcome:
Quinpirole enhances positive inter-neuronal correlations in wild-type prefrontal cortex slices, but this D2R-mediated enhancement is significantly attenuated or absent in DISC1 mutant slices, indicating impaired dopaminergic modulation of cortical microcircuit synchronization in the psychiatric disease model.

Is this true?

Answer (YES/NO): YES